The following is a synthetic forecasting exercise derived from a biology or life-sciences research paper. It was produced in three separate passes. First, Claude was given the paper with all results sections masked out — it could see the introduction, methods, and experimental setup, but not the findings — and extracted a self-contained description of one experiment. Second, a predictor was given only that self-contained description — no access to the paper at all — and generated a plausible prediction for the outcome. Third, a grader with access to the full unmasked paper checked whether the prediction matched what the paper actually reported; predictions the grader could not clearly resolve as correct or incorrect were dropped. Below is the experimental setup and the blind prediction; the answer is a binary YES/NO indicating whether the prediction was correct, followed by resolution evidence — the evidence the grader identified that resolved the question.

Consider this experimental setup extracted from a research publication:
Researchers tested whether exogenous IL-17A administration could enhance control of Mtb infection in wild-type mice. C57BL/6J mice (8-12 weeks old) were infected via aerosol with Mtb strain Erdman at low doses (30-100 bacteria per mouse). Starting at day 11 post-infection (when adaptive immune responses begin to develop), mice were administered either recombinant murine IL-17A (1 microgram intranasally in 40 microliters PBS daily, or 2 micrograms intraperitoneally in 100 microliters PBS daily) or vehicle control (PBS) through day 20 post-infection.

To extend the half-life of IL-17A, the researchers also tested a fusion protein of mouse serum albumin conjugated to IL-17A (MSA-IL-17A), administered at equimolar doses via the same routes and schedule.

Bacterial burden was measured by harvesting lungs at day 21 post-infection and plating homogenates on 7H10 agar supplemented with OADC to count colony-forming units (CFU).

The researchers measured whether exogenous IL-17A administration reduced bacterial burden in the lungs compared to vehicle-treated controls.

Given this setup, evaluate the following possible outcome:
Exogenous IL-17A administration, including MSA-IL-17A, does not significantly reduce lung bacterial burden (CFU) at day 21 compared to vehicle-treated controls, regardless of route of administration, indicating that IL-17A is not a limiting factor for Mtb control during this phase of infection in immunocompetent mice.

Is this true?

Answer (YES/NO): NO